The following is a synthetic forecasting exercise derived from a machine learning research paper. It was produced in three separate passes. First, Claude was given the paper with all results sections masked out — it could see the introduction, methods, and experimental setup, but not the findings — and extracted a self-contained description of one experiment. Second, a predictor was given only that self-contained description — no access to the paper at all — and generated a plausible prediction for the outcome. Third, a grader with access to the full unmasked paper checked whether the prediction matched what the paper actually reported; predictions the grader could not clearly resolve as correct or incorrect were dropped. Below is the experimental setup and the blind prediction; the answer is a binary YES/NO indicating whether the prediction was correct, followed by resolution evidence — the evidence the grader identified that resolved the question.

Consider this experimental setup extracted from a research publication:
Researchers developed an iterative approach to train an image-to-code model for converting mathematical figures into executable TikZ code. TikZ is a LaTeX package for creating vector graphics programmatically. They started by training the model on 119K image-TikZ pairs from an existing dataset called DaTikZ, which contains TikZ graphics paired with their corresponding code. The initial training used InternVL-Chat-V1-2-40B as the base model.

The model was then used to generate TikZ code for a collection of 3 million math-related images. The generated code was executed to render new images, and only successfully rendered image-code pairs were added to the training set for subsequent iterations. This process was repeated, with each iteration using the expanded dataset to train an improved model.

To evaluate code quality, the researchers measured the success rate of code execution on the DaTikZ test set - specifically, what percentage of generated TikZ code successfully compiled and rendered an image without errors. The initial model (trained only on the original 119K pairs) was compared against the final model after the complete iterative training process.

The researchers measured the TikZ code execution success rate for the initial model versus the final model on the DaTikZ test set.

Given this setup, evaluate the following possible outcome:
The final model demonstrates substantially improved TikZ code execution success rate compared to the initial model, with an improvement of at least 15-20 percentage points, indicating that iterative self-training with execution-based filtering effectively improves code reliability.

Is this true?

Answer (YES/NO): YES